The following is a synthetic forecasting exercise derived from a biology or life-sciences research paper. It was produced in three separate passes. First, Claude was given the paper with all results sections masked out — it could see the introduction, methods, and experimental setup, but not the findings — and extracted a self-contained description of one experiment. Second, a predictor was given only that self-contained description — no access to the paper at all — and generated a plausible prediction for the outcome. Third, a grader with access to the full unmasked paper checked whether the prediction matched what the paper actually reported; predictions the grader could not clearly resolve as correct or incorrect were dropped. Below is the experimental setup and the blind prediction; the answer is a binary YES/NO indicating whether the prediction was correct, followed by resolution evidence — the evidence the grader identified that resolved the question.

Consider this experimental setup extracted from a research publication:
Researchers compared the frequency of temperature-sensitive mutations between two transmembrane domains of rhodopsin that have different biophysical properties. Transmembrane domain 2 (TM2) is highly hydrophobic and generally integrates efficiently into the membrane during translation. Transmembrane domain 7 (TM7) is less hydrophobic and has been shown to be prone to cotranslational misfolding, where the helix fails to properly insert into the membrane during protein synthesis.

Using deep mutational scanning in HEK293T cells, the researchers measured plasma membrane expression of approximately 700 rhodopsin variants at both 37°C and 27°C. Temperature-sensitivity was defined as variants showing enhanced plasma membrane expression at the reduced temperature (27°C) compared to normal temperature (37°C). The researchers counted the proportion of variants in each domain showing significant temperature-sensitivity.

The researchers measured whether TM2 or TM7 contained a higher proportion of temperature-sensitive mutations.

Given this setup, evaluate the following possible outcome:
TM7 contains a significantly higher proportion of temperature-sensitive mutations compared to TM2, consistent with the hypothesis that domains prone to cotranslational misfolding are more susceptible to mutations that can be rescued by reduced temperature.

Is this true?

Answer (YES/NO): NO